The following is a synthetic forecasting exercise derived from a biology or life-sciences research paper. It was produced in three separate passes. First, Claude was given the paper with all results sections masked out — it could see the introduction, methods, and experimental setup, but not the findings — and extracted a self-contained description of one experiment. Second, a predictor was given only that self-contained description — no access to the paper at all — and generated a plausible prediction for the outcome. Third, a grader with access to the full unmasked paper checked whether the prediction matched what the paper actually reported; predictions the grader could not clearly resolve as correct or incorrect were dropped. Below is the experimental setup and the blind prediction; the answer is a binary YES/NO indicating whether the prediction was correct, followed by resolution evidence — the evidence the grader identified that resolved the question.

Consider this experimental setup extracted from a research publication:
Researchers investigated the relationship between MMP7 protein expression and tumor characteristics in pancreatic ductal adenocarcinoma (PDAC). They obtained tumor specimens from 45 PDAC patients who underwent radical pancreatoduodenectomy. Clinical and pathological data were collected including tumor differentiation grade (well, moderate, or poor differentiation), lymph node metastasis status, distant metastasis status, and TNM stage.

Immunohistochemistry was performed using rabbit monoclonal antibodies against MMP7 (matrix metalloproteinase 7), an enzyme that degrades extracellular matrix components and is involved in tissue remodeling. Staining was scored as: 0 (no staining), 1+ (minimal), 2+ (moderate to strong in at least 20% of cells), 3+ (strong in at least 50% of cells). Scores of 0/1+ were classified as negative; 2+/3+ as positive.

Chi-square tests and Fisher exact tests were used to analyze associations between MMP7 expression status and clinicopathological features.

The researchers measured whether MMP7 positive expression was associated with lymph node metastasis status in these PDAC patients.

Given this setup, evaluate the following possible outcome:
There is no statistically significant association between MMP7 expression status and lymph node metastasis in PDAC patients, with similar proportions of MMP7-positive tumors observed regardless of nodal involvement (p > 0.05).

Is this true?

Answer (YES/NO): YES